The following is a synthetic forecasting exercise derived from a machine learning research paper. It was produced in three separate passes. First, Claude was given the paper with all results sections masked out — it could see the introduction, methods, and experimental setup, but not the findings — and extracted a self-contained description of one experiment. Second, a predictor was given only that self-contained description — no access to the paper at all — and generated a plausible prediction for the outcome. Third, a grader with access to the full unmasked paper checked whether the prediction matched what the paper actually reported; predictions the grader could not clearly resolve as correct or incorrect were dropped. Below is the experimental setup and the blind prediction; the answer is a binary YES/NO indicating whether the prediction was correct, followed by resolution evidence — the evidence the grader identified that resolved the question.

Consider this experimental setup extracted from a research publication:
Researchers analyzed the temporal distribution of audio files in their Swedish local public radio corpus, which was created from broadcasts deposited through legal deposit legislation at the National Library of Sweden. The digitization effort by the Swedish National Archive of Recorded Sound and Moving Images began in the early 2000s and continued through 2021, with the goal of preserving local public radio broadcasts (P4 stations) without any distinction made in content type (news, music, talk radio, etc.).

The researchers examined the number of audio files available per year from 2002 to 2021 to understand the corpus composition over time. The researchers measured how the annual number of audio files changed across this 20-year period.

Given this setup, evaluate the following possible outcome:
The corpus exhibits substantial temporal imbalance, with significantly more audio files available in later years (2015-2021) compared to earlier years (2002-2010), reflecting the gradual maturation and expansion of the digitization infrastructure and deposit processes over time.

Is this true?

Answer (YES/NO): NO